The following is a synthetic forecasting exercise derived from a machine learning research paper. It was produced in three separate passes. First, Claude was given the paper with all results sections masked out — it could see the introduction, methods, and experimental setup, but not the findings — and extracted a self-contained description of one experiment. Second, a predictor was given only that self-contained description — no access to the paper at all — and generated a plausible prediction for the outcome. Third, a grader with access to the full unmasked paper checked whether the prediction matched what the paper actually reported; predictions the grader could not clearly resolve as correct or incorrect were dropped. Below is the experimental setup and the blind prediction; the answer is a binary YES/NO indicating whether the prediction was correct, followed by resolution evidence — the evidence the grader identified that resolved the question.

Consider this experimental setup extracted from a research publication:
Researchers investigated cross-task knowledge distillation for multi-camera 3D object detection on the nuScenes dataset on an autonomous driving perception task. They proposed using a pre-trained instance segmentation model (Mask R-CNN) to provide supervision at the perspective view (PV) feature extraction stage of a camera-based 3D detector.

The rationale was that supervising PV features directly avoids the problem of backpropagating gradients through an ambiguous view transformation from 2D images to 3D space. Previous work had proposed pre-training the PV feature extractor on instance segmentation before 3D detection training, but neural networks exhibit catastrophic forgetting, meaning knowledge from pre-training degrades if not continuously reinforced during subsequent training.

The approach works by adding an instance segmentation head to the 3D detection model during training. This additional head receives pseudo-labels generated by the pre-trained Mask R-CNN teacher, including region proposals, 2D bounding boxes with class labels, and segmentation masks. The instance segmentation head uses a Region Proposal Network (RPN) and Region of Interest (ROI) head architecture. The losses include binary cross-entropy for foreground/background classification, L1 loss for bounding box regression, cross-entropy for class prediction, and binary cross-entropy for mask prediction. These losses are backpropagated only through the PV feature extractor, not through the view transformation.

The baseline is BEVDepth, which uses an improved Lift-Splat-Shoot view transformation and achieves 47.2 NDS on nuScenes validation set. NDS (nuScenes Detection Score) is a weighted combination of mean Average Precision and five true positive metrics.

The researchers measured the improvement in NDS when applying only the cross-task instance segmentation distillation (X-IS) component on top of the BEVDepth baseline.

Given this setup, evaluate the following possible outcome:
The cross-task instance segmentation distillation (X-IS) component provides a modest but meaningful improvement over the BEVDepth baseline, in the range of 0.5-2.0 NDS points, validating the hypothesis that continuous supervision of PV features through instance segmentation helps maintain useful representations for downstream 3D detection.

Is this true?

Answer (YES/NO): NO